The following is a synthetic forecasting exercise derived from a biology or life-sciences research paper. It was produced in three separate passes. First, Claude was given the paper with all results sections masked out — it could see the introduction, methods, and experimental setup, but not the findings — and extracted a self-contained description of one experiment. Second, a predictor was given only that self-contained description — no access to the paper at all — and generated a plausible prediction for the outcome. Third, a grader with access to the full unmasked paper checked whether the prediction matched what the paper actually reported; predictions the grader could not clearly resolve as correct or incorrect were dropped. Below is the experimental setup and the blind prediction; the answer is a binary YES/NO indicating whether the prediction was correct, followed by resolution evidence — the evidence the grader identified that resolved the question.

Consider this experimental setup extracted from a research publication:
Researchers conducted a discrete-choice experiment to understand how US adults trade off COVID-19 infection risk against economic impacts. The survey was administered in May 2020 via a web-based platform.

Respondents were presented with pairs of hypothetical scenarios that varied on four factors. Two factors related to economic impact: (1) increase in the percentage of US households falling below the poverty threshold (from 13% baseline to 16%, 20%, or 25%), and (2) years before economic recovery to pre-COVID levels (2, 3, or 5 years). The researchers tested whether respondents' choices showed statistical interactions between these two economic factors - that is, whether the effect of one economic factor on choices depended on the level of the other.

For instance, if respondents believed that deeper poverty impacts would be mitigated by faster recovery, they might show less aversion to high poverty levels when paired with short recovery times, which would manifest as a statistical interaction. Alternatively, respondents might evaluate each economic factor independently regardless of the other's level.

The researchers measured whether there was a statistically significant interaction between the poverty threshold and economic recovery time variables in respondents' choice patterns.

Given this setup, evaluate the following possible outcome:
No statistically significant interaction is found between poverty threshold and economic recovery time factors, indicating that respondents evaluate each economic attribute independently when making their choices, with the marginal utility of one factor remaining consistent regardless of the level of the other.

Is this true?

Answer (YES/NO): YES